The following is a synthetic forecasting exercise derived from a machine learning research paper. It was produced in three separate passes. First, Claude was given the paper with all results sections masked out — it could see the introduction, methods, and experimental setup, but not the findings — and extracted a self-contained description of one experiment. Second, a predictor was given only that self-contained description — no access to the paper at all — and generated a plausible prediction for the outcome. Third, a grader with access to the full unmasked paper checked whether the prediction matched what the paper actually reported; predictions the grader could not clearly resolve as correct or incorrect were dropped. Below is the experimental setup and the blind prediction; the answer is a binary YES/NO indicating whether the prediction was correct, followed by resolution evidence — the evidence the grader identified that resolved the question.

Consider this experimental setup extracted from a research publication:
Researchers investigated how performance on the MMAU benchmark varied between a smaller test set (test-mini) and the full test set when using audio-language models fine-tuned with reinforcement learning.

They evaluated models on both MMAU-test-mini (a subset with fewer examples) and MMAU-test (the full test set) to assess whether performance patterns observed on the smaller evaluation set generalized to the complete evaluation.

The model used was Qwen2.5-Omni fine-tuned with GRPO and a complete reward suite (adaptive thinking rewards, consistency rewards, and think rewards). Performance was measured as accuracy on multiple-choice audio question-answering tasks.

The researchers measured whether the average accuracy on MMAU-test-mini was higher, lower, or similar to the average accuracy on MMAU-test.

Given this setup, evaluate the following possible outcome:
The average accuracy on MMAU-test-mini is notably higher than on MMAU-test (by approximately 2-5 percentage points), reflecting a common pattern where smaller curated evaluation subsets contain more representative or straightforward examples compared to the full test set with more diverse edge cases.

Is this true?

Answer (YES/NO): NO